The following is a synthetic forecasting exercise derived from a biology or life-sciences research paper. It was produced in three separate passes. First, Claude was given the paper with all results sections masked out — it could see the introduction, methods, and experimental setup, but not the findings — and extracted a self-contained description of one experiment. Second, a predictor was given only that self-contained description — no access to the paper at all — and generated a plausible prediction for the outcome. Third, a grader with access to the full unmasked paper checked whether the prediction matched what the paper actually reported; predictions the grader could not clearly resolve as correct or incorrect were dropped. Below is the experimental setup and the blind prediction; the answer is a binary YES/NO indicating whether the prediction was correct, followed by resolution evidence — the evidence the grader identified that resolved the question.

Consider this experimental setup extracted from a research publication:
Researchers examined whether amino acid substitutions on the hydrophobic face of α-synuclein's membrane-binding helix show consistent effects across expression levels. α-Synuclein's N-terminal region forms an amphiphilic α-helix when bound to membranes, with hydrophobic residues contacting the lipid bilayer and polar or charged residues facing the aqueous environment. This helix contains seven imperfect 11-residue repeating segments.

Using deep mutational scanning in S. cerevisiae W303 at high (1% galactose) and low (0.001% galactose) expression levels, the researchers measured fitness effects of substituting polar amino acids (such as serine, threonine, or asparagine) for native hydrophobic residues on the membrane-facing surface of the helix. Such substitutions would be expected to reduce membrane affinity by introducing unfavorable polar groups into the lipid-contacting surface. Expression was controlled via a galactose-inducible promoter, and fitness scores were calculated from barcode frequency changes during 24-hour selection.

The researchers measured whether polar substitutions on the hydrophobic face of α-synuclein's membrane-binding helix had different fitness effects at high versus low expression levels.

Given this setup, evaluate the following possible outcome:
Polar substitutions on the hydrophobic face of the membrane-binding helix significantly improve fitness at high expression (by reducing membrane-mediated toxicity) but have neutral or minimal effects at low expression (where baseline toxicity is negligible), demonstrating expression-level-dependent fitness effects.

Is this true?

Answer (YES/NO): NO